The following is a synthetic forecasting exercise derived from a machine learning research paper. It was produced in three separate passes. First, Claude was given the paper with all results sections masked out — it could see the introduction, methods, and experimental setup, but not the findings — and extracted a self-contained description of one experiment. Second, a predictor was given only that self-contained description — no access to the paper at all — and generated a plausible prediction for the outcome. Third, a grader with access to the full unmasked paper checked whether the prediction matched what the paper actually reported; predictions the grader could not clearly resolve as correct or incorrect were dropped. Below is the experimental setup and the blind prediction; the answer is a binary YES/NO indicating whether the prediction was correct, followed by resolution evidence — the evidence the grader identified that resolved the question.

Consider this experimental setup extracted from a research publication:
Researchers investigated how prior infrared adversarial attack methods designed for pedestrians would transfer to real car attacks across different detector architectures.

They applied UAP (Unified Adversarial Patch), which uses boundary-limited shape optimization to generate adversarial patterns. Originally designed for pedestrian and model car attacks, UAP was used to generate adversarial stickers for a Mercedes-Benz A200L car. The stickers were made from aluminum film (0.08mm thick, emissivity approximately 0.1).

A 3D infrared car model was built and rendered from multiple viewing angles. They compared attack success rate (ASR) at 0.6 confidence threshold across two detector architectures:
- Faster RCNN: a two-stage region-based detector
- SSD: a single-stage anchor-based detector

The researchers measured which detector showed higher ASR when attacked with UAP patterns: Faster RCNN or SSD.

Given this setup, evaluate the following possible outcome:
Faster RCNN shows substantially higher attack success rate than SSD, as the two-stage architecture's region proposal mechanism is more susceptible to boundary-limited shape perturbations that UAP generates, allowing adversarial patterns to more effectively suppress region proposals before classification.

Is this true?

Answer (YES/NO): NO